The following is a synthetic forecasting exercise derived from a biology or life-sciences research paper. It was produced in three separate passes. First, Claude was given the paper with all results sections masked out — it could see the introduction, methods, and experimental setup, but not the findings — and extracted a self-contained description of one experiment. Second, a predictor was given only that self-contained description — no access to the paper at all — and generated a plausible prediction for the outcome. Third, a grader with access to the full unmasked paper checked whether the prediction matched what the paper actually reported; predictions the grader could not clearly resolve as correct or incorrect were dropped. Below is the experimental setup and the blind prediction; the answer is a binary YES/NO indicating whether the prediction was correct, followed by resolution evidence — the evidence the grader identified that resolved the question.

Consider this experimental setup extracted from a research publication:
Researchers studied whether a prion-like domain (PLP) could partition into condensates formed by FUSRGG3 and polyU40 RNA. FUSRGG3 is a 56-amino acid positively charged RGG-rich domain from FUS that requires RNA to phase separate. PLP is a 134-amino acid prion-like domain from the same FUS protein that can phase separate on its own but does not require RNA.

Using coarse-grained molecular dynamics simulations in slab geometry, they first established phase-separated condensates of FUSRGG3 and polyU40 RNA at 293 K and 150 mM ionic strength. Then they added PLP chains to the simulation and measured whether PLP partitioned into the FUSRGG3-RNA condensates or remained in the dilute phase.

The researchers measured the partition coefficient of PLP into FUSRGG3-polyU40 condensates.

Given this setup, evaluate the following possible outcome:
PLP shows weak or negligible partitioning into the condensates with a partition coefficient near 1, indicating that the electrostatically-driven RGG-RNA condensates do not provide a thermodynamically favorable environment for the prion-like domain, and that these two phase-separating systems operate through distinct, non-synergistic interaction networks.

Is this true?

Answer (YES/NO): NO